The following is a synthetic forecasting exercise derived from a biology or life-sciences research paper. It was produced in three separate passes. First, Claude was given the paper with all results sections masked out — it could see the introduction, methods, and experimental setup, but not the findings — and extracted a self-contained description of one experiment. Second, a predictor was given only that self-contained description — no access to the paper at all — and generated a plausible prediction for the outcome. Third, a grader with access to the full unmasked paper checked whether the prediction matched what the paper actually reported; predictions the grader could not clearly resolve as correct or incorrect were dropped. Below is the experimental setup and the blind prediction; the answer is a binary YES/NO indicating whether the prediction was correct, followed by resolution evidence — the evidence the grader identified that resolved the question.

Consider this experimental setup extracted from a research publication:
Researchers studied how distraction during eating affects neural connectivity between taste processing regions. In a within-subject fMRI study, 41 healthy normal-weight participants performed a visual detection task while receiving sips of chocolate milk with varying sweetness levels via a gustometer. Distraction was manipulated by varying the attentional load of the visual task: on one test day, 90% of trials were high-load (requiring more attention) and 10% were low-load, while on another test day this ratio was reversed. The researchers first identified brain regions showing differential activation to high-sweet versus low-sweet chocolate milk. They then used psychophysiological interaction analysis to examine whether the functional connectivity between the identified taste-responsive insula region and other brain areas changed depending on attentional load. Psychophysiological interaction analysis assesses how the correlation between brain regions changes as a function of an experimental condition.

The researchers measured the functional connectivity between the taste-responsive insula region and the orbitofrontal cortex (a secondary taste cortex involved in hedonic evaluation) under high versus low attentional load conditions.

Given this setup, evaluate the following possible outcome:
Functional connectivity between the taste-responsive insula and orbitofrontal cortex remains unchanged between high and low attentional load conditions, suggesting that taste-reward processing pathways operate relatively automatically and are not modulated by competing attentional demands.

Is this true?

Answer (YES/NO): NO